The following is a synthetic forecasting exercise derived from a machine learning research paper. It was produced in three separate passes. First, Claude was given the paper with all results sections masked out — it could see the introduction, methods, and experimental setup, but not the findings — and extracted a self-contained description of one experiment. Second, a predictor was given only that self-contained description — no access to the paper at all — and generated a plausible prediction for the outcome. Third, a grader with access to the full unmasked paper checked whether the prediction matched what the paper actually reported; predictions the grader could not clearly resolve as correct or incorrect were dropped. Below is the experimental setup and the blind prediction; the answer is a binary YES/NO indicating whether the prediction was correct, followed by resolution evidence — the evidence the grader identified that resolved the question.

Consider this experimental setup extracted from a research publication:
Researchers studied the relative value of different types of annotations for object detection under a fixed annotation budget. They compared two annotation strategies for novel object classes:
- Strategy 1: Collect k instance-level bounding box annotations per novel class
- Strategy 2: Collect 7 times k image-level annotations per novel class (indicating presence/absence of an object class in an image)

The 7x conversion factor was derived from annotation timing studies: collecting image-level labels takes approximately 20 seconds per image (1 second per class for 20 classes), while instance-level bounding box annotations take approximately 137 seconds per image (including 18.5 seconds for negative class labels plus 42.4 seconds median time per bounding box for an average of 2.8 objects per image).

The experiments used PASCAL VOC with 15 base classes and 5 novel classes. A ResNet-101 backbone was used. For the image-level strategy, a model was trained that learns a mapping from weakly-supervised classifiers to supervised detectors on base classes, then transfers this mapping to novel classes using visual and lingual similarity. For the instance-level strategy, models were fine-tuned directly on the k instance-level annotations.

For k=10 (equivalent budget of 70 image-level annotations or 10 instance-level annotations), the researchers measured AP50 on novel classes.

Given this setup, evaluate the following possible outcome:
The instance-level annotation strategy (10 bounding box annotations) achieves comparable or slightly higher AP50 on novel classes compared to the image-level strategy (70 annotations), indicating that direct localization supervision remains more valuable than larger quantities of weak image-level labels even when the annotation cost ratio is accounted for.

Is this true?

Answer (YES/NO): NO